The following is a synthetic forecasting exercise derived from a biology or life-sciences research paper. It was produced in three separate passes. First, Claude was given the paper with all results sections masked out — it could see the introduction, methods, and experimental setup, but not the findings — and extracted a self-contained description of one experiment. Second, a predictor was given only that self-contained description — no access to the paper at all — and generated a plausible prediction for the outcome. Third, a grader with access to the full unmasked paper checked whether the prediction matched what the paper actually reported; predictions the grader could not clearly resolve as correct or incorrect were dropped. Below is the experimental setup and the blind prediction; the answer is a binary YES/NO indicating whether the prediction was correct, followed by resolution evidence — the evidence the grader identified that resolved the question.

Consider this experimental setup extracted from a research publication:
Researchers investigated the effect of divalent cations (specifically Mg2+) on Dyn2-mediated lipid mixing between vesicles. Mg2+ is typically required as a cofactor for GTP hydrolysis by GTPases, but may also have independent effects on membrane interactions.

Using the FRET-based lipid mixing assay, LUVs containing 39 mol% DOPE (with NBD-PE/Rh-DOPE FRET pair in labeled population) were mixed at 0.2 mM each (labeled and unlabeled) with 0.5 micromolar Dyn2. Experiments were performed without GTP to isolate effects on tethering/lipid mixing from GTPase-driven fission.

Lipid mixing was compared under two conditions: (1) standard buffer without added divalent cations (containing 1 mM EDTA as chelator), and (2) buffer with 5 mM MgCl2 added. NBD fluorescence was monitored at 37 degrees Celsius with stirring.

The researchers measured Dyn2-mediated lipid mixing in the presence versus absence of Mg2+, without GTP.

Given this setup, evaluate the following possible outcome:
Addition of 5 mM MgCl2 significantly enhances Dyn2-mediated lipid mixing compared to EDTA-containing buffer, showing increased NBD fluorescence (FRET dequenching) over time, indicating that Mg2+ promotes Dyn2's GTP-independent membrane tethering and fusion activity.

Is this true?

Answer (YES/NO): YES